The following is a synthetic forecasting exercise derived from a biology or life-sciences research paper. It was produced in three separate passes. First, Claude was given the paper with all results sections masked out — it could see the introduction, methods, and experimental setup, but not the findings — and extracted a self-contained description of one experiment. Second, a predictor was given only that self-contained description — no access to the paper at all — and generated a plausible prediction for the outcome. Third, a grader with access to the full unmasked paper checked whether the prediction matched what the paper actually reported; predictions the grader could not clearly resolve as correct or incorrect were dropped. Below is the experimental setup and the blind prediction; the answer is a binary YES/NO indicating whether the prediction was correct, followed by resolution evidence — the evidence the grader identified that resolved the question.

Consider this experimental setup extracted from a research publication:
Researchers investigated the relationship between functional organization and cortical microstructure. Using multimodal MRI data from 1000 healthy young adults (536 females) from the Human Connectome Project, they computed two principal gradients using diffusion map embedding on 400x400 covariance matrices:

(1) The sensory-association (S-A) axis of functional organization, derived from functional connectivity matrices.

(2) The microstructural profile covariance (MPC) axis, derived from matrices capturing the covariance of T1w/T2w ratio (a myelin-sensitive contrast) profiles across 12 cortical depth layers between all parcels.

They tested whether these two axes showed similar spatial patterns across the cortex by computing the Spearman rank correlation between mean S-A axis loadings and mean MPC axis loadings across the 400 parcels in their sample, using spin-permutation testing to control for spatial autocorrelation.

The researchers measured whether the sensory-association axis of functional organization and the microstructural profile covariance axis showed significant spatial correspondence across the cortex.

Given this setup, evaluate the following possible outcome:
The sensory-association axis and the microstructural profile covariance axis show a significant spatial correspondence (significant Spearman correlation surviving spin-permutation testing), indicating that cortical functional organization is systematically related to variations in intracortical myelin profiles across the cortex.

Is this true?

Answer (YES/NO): YES